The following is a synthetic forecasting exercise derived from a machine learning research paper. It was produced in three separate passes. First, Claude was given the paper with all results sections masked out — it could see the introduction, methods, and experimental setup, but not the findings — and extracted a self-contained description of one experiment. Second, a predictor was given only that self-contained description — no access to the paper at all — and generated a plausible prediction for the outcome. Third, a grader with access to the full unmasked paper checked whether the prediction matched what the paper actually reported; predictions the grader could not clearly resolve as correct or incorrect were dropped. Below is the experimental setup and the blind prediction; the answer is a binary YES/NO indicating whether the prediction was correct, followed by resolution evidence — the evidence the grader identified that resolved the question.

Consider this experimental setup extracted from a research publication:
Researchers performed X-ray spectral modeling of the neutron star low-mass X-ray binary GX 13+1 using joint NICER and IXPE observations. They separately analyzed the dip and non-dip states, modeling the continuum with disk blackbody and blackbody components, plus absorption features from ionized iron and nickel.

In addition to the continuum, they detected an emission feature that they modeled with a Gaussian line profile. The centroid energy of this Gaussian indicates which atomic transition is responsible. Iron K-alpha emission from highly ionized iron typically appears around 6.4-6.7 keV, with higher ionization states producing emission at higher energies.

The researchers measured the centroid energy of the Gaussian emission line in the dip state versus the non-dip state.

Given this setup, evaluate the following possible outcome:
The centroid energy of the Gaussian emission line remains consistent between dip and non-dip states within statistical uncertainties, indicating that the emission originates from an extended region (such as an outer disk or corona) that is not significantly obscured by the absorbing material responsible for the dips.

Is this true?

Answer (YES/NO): NO